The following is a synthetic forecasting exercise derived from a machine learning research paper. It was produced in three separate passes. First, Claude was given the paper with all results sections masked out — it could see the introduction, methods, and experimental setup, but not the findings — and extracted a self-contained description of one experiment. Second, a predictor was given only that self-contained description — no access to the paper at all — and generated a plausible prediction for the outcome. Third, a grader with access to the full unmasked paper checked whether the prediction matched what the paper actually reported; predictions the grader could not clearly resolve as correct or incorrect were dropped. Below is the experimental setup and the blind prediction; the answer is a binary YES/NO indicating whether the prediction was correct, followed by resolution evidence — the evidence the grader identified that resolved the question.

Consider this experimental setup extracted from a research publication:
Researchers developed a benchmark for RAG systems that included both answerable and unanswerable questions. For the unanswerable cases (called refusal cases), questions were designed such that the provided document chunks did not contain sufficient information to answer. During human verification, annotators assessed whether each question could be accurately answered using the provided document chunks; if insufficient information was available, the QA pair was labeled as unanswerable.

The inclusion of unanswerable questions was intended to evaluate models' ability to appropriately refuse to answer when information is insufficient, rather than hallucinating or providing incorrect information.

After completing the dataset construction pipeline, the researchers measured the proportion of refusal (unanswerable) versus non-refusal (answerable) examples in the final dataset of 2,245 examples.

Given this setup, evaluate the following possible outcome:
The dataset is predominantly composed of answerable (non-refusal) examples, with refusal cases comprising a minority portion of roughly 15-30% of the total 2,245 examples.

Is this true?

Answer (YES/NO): NO